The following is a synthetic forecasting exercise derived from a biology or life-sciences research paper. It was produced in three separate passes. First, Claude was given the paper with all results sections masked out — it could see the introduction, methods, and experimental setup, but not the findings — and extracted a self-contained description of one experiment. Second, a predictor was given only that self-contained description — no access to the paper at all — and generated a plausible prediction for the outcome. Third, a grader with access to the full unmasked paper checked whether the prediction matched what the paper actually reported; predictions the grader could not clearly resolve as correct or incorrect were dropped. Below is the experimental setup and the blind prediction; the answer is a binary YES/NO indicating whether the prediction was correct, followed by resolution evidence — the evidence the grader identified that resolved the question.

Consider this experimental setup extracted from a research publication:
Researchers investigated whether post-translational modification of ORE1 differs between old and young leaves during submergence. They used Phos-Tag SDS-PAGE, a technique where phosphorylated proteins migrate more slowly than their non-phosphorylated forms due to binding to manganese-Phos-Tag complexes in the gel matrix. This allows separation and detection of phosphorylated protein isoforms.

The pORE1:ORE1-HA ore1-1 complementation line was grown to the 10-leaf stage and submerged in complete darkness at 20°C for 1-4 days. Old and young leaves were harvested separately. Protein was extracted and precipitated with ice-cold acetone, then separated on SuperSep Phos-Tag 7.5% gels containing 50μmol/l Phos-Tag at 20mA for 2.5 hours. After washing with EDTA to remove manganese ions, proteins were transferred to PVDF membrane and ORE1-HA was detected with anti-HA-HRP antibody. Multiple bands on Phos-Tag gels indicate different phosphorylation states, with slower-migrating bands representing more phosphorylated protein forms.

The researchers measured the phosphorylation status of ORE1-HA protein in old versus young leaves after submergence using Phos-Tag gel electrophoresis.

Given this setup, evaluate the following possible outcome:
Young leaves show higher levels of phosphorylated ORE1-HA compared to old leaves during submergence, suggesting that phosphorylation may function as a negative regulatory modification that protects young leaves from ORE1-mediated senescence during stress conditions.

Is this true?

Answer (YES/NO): NO